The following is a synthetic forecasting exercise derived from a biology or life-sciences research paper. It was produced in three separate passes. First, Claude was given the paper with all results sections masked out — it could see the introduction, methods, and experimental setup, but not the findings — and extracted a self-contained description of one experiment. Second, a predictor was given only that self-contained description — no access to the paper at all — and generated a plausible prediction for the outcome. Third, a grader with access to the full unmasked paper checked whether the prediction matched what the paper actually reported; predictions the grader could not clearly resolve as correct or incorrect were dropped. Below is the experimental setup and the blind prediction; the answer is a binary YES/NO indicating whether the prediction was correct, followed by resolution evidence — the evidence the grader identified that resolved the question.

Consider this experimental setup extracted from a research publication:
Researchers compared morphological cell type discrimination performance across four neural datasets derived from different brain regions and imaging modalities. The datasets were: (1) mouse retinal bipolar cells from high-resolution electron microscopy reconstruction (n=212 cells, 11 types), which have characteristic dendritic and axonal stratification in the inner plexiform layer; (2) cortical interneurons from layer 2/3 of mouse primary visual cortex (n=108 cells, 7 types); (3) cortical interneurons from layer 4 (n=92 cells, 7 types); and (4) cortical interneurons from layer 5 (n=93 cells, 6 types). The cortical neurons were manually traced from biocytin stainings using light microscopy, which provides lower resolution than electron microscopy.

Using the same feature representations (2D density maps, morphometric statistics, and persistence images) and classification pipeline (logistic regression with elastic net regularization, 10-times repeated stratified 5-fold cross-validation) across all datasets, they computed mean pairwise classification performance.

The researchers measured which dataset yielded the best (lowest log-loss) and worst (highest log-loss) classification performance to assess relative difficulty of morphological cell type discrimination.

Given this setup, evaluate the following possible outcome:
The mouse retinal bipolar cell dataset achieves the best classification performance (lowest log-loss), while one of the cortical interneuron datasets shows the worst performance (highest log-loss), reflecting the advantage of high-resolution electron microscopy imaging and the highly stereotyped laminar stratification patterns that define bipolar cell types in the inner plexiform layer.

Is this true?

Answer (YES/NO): NO